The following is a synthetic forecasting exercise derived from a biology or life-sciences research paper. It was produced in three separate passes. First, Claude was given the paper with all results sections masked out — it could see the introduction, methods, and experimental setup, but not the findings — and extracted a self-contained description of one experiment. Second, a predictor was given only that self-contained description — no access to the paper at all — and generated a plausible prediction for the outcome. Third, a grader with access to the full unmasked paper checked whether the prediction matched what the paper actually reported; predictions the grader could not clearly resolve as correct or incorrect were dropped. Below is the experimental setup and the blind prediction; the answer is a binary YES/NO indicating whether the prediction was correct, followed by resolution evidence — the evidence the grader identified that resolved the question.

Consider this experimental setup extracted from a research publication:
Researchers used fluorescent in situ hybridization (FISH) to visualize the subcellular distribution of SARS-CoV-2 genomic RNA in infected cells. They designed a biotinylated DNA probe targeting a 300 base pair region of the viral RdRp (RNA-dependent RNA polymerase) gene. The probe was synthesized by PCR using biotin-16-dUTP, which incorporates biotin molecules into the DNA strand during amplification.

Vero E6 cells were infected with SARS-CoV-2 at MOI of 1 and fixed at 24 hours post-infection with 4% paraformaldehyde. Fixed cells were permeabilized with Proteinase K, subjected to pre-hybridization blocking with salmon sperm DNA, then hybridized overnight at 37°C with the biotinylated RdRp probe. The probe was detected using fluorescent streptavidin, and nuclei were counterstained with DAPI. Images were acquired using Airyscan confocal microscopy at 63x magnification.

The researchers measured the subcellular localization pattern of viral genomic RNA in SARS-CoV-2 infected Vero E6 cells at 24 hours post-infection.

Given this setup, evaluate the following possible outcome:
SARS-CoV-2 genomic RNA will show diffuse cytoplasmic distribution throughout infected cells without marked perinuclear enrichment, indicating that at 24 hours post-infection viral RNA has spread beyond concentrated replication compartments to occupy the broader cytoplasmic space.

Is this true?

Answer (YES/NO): NO